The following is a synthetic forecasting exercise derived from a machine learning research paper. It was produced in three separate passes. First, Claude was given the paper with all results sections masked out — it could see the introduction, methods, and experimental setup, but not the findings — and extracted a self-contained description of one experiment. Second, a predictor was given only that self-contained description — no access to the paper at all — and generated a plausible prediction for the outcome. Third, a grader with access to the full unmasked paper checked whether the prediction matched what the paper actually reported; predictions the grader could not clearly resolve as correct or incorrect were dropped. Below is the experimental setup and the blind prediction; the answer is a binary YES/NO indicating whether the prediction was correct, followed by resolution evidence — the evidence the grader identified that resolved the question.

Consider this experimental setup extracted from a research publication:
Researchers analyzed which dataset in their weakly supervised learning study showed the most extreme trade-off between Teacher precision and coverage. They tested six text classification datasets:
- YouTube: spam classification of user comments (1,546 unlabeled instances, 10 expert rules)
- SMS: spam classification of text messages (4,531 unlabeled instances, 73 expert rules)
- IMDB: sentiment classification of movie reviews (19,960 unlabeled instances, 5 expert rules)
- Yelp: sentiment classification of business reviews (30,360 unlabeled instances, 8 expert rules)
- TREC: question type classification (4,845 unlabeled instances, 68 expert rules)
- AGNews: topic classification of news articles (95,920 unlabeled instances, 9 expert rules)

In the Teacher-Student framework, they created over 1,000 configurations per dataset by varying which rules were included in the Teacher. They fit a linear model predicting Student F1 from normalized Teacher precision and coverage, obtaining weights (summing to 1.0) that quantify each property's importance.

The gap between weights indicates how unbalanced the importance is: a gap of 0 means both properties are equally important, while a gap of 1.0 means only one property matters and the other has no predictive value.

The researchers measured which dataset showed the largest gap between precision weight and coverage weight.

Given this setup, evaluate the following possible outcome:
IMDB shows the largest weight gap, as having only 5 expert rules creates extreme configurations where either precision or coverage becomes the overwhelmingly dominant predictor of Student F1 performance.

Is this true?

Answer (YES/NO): NO